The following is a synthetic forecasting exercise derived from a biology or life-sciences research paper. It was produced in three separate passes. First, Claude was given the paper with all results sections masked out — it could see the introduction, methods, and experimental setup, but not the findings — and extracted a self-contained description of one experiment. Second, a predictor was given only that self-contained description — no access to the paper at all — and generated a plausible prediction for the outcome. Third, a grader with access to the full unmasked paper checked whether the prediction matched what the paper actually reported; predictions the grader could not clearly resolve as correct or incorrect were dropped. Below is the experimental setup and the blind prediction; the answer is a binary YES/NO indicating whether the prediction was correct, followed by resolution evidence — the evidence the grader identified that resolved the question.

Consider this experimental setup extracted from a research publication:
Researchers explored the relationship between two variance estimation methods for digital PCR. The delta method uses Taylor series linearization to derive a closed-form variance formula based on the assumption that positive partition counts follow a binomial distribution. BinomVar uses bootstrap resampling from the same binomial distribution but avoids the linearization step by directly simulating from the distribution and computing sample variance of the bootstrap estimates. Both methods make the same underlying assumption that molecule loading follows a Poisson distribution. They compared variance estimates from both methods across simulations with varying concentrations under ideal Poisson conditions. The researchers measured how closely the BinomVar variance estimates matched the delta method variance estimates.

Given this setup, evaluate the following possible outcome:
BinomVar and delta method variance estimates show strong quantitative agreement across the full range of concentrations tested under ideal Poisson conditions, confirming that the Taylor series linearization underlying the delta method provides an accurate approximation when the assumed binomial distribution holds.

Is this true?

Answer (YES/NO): YES